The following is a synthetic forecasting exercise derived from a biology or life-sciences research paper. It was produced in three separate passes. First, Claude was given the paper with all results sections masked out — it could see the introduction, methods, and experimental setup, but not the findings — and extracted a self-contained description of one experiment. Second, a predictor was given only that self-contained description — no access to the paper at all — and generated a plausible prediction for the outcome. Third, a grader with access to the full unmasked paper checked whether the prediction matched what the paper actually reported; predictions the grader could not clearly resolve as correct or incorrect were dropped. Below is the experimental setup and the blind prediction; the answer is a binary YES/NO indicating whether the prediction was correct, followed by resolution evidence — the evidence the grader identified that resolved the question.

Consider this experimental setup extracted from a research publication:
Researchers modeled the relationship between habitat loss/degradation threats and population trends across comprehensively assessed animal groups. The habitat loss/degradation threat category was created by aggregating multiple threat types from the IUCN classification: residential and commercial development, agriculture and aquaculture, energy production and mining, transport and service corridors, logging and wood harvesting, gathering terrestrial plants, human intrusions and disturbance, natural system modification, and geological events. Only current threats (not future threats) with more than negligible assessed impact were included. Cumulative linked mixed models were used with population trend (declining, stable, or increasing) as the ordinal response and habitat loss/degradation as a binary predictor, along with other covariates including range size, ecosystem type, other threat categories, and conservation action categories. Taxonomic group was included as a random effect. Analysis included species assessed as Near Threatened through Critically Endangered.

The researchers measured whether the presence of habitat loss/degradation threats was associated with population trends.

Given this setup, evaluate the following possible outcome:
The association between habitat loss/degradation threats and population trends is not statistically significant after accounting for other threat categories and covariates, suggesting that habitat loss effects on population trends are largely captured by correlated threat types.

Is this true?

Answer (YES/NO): NO